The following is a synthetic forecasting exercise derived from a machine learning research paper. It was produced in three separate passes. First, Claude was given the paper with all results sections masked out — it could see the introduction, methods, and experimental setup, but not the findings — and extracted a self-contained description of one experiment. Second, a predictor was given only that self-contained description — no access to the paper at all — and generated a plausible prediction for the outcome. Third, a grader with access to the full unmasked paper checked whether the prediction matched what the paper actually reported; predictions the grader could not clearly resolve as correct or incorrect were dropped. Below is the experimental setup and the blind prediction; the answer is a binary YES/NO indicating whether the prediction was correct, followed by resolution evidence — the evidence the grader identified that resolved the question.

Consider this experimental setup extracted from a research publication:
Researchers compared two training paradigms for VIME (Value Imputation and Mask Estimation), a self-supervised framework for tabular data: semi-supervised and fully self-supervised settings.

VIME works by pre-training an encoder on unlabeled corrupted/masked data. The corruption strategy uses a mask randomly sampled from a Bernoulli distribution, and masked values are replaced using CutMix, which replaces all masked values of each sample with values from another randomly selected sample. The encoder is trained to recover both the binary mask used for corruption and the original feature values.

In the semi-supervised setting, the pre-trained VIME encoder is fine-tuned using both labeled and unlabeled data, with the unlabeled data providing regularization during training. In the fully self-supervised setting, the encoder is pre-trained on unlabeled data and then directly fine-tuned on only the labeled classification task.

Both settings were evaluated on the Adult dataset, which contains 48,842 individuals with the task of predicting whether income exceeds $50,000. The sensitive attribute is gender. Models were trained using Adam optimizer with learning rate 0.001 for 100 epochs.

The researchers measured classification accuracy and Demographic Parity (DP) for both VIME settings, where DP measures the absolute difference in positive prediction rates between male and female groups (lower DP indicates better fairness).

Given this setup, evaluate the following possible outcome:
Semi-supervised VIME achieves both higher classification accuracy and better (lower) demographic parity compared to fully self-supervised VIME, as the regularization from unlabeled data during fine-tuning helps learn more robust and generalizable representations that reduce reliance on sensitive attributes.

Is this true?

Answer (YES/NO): NO